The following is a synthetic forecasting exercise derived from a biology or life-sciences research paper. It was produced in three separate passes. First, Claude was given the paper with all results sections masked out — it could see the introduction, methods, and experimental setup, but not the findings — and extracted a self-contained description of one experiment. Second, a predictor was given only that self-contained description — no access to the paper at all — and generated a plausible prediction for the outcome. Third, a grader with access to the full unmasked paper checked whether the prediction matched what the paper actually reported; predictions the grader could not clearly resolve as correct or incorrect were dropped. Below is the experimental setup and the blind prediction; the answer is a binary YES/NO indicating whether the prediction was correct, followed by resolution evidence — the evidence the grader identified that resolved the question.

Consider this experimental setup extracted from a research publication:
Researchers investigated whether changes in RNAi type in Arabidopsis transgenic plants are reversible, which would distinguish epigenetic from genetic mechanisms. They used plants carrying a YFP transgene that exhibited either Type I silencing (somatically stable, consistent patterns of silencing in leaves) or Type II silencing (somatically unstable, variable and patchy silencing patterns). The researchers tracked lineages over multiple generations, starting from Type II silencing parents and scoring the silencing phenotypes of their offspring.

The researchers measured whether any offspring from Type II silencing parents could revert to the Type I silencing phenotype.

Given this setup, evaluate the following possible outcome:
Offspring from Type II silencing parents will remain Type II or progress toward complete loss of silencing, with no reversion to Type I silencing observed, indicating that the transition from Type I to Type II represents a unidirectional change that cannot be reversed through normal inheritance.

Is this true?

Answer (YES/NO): NO